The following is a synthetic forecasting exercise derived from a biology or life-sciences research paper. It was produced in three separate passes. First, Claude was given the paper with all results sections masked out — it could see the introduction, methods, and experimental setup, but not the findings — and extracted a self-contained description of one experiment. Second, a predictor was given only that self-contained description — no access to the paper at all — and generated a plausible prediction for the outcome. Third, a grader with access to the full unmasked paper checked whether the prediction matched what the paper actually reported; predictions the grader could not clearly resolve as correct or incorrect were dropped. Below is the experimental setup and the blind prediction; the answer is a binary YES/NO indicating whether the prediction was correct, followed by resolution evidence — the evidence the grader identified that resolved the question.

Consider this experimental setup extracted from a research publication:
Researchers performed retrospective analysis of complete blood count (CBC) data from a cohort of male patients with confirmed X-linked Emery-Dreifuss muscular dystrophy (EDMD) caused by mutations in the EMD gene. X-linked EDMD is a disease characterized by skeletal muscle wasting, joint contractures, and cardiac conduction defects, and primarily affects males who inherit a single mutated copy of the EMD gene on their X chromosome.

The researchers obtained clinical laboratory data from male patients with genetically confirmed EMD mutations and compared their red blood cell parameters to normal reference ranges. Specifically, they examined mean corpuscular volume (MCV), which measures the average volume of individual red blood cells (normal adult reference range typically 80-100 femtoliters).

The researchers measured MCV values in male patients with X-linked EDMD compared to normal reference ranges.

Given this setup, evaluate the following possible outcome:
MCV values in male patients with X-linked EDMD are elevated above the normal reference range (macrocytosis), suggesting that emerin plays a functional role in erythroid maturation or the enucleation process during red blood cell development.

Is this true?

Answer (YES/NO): NO